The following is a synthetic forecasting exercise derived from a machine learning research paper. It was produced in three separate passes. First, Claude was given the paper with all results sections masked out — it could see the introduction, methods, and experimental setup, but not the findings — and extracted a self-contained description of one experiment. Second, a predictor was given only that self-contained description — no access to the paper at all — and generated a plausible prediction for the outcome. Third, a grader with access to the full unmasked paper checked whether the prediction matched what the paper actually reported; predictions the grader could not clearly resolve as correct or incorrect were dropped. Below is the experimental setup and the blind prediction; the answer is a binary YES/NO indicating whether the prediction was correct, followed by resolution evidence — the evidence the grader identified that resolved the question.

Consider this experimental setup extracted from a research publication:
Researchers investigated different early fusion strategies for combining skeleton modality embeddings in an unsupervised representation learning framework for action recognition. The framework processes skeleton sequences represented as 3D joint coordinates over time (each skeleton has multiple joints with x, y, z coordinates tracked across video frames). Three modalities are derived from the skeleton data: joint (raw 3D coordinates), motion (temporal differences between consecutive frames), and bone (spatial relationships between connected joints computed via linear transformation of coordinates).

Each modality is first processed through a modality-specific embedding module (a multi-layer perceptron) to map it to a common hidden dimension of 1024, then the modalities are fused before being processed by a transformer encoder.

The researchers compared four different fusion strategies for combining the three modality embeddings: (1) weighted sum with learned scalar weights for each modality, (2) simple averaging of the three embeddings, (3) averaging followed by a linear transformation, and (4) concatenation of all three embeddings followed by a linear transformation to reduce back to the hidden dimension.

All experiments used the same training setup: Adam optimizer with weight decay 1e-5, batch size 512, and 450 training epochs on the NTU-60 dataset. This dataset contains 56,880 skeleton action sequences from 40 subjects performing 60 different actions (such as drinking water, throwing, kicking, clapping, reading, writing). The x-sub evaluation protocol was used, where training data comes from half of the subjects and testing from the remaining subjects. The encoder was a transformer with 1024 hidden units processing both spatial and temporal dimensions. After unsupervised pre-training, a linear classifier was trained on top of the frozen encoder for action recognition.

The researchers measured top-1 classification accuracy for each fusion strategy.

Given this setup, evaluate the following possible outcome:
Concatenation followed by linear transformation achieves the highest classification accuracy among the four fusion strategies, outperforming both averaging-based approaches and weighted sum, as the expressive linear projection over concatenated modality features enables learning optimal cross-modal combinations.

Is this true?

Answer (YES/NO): NO